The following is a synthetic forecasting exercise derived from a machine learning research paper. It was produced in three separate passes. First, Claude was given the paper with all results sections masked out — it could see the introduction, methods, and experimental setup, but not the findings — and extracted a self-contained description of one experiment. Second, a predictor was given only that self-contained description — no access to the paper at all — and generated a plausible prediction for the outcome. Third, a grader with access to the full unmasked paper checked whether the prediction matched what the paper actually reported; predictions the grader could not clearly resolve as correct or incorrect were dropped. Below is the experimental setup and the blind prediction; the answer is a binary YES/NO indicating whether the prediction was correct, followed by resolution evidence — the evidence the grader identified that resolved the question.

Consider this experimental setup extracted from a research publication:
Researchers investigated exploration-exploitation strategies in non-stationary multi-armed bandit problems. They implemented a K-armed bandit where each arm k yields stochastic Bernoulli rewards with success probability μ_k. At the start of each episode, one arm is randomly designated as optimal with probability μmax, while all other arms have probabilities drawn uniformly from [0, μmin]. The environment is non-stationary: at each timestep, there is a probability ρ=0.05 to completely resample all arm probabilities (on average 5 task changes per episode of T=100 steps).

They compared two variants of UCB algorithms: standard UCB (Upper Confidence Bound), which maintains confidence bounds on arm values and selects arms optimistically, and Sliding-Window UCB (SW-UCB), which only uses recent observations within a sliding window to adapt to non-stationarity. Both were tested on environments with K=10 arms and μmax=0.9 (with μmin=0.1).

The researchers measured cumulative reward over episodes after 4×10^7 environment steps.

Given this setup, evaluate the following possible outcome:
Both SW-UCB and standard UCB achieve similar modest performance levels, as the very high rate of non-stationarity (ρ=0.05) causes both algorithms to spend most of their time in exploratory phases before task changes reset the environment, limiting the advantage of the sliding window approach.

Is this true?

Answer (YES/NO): YES